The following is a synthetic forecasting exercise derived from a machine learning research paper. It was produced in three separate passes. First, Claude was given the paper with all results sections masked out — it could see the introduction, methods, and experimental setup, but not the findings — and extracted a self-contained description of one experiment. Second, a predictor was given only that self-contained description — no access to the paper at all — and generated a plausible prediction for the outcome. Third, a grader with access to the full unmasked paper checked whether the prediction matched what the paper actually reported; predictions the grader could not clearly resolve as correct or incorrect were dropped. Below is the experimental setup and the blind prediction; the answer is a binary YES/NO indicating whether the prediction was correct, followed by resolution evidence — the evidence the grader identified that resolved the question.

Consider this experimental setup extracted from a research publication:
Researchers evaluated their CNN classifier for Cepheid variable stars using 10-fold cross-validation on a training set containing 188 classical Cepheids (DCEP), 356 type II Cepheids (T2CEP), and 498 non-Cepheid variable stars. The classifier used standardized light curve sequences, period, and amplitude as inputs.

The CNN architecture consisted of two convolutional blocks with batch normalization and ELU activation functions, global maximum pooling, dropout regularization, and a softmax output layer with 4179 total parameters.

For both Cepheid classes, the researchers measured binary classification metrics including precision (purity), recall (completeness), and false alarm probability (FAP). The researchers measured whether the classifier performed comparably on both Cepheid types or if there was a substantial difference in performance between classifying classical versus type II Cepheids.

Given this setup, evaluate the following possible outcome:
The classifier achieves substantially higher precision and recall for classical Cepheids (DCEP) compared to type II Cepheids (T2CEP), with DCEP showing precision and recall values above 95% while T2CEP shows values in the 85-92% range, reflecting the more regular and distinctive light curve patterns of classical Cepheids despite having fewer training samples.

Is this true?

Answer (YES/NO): NO